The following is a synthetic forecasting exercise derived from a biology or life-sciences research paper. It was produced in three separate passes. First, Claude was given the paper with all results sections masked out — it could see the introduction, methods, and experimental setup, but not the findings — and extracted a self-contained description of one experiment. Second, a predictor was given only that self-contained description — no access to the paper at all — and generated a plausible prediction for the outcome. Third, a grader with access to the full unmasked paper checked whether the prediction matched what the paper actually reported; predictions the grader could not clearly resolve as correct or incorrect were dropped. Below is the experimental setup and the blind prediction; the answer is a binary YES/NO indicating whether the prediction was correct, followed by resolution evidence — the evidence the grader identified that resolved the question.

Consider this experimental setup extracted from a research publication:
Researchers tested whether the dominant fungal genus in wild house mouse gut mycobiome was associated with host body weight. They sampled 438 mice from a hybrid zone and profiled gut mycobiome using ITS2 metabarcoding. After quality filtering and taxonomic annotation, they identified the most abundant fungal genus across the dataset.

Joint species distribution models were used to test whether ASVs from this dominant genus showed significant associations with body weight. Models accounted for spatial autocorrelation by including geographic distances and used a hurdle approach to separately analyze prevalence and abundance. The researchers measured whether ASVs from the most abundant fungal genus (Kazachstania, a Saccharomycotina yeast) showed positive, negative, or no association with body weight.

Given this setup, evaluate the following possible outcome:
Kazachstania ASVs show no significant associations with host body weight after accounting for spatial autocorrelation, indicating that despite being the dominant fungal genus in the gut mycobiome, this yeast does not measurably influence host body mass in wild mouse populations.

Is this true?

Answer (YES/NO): NO